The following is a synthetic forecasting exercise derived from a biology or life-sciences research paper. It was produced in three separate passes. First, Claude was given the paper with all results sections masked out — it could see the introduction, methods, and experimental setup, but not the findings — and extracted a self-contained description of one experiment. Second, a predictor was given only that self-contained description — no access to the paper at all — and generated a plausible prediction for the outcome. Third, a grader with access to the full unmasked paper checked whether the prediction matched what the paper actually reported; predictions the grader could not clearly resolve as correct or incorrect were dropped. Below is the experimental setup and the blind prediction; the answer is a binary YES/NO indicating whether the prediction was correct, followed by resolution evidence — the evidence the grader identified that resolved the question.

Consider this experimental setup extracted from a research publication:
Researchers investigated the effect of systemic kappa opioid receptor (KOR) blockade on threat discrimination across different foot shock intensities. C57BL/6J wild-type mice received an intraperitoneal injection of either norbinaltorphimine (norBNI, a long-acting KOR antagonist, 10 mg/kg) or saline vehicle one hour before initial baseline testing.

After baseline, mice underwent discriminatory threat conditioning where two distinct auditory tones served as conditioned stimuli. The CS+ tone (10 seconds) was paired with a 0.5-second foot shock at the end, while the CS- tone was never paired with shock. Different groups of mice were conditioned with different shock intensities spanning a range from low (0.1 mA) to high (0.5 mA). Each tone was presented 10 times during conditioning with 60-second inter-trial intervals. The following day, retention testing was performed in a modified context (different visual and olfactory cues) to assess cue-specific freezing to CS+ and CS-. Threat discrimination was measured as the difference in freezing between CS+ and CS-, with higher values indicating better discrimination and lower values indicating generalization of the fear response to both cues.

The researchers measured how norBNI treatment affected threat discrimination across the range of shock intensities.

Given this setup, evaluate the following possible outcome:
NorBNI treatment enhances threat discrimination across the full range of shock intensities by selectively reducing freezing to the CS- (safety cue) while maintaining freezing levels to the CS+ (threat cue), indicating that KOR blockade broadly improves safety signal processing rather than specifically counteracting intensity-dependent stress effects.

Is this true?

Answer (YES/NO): NO